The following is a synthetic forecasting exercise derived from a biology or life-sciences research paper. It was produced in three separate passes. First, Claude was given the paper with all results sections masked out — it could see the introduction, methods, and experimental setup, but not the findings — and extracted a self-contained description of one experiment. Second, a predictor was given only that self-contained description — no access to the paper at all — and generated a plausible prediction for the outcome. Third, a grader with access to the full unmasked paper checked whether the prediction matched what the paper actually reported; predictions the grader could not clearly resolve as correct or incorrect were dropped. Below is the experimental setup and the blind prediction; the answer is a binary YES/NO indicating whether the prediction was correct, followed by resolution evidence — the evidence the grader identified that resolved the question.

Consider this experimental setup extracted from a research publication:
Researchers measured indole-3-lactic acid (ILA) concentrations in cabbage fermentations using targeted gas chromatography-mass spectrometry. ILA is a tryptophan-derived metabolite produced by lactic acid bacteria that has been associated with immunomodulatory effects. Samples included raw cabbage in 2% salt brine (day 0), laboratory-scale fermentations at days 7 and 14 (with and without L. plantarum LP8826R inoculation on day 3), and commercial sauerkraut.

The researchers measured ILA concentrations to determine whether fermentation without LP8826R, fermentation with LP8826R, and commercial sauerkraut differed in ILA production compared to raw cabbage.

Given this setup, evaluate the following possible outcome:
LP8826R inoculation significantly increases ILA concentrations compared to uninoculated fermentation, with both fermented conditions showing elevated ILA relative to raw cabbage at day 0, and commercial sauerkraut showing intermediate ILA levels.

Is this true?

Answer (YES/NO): NO